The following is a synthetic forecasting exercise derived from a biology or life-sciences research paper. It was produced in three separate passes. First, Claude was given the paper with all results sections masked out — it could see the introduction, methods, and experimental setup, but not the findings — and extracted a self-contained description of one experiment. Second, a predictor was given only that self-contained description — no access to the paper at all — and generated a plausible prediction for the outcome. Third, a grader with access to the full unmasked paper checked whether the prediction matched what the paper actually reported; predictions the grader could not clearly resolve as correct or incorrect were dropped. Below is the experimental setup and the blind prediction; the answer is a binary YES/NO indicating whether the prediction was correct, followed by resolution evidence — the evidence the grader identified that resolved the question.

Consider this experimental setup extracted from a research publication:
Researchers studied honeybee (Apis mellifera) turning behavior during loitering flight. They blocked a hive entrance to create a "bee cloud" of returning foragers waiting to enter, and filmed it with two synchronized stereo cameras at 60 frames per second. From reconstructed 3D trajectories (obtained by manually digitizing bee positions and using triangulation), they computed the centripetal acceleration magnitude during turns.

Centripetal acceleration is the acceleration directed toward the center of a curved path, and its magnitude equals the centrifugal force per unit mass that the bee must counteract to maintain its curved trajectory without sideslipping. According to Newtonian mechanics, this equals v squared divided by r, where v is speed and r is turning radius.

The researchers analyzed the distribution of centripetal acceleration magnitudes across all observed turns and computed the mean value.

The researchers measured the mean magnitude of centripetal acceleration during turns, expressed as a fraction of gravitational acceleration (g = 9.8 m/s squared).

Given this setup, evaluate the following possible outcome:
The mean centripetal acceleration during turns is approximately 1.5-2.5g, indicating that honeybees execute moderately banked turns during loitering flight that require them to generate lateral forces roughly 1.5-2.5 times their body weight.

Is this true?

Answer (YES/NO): NO